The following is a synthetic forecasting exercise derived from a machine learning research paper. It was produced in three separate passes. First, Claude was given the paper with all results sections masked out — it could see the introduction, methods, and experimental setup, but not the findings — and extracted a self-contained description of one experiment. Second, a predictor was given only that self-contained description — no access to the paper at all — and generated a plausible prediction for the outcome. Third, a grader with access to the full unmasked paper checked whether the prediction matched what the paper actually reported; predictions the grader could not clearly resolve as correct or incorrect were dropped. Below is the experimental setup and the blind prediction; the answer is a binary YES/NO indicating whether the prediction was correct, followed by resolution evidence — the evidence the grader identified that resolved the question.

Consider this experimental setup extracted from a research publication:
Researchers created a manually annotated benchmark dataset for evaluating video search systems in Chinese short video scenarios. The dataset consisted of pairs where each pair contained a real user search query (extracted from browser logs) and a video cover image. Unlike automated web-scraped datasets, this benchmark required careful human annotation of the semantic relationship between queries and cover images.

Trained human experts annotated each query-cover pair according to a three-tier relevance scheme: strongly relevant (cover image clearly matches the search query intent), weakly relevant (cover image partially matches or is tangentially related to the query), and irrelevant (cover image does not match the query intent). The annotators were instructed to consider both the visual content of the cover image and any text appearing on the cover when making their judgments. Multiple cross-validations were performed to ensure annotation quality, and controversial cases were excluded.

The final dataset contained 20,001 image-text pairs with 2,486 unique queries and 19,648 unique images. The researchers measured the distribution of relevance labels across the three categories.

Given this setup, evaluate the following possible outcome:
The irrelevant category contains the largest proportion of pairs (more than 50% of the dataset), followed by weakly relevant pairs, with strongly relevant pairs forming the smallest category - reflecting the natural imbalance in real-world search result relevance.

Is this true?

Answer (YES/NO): NO